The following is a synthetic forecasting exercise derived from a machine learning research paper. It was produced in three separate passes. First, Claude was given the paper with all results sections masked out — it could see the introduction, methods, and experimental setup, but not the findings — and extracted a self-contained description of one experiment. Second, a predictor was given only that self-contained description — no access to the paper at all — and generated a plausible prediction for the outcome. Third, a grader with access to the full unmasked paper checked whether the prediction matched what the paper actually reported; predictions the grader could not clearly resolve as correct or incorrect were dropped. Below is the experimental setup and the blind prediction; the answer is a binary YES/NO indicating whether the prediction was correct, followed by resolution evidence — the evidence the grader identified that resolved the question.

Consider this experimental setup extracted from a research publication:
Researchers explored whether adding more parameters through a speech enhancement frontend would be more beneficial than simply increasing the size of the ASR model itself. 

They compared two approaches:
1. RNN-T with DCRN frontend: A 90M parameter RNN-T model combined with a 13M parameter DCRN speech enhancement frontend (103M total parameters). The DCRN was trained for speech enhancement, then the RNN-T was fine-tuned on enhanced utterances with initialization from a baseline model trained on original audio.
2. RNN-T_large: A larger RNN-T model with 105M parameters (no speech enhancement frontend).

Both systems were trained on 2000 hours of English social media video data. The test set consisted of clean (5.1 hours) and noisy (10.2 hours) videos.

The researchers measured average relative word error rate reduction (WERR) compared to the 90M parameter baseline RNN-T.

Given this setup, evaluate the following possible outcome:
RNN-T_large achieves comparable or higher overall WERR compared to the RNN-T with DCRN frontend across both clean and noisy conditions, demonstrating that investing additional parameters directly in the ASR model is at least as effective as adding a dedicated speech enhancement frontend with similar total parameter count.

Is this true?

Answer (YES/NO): NO